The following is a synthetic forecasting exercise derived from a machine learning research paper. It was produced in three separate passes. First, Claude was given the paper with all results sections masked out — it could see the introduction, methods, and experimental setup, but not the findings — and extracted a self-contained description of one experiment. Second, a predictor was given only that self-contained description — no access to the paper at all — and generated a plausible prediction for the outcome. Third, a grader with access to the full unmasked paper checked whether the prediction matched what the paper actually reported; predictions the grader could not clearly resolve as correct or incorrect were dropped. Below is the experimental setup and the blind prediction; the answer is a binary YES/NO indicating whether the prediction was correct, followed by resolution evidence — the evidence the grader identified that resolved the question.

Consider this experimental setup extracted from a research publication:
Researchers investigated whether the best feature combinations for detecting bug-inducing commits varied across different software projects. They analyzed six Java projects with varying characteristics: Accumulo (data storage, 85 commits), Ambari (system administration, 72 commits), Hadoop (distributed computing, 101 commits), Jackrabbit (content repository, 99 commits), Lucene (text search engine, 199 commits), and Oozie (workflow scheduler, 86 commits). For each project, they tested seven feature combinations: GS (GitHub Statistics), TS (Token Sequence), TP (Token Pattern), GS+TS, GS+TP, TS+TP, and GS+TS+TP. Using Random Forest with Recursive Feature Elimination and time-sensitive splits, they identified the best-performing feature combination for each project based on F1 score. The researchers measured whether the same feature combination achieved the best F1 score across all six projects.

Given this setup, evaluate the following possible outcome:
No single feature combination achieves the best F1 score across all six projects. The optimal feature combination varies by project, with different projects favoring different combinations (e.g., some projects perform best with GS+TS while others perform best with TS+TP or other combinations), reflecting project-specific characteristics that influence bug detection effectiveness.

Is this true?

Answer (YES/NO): YES